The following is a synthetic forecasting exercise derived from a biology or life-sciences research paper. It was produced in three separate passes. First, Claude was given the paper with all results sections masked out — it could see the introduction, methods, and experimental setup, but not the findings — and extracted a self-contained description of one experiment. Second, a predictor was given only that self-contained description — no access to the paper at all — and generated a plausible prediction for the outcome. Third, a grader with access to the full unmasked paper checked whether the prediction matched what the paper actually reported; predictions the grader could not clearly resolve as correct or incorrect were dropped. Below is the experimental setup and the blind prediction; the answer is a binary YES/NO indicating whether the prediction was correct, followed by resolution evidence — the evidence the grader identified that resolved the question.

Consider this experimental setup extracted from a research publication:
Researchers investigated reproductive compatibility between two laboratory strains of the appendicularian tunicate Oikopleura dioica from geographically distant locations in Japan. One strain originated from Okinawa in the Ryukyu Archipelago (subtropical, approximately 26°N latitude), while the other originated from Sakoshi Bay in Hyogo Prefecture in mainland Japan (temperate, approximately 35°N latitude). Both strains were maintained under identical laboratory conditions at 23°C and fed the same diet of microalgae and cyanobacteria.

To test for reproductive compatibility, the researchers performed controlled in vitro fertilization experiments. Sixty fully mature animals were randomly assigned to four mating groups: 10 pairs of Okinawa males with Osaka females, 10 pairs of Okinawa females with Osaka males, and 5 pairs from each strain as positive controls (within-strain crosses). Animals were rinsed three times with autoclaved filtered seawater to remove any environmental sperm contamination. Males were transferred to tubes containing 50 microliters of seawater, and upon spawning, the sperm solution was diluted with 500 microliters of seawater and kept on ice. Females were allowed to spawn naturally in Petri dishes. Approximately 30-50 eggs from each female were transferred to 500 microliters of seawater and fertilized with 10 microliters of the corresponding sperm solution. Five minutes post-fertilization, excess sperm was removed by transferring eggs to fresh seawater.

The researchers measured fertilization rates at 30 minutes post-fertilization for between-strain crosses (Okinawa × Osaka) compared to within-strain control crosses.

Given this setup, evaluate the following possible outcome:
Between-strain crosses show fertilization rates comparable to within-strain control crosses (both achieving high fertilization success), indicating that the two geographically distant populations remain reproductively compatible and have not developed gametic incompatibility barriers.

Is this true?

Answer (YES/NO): NO